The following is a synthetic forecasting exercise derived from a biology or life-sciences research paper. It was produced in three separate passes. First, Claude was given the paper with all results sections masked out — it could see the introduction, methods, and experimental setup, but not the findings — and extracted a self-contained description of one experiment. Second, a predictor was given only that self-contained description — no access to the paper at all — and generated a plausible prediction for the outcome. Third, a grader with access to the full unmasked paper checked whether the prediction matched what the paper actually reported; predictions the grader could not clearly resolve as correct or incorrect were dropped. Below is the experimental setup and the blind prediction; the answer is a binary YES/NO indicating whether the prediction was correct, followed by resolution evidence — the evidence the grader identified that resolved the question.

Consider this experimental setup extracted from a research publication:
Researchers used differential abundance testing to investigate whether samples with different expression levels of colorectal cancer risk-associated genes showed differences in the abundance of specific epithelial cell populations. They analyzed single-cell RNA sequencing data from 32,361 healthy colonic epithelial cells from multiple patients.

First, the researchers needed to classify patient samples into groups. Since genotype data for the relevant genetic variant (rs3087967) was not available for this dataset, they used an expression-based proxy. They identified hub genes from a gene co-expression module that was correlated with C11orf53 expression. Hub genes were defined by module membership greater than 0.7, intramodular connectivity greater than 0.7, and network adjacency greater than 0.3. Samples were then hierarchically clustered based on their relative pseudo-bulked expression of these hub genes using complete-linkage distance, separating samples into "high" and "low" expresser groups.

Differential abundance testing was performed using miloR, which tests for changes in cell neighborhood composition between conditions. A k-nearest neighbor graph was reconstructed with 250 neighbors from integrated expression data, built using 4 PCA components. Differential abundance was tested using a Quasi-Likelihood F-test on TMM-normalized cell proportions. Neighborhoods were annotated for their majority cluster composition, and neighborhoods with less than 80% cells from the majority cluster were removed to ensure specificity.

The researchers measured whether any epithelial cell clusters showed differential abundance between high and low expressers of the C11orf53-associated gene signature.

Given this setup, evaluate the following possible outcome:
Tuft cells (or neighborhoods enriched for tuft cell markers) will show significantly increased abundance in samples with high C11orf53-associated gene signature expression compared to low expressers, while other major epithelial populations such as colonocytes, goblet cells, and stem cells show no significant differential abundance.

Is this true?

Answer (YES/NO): NO